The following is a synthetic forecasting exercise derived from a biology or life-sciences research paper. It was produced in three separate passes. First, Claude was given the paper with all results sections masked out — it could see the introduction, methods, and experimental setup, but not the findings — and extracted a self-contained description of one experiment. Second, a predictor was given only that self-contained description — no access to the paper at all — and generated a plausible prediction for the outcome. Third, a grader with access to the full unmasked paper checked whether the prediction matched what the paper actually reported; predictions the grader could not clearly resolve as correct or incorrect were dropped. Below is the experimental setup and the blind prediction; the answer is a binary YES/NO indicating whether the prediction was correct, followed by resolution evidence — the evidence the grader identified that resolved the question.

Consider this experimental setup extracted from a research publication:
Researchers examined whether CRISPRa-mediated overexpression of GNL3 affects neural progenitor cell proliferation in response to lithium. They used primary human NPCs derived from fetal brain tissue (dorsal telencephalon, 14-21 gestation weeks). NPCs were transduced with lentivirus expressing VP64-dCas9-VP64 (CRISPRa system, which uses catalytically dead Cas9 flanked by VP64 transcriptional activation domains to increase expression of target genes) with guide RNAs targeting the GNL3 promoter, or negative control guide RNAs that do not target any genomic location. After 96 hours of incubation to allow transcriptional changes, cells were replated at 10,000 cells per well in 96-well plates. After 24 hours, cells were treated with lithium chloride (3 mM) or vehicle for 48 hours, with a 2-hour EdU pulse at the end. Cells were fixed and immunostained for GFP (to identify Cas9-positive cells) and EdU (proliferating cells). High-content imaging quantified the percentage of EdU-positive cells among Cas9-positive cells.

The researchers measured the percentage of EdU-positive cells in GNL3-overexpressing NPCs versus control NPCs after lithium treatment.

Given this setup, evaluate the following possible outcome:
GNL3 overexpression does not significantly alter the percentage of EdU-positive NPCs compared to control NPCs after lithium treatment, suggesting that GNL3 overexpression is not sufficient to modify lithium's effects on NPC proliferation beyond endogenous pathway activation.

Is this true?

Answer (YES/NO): NO